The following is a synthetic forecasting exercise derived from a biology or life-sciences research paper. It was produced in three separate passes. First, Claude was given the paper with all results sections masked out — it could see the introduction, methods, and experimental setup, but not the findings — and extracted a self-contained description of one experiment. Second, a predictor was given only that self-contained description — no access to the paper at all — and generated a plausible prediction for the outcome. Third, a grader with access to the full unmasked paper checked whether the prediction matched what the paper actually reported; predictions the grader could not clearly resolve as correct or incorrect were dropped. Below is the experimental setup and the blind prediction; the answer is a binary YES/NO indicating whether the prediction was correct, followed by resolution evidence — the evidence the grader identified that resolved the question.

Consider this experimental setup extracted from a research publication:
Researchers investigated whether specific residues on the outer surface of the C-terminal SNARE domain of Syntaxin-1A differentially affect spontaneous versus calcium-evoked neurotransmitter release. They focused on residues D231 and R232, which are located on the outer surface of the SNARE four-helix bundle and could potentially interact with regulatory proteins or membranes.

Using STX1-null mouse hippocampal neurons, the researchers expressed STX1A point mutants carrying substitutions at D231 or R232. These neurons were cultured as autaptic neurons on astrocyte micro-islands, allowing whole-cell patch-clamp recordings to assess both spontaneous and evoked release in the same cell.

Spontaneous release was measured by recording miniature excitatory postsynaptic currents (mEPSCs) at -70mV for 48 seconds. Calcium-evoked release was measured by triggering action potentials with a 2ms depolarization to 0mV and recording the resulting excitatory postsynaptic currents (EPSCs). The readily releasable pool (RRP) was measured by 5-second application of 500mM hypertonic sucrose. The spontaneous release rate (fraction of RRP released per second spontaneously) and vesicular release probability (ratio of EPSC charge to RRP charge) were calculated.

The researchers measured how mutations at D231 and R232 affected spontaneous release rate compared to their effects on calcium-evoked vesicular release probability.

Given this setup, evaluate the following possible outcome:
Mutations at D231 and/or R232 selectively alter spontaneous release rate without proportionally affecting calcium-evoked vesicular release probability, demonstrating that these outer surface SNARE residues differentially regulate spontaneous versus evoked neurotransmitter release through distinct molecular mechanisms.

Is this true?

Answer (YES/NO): YES